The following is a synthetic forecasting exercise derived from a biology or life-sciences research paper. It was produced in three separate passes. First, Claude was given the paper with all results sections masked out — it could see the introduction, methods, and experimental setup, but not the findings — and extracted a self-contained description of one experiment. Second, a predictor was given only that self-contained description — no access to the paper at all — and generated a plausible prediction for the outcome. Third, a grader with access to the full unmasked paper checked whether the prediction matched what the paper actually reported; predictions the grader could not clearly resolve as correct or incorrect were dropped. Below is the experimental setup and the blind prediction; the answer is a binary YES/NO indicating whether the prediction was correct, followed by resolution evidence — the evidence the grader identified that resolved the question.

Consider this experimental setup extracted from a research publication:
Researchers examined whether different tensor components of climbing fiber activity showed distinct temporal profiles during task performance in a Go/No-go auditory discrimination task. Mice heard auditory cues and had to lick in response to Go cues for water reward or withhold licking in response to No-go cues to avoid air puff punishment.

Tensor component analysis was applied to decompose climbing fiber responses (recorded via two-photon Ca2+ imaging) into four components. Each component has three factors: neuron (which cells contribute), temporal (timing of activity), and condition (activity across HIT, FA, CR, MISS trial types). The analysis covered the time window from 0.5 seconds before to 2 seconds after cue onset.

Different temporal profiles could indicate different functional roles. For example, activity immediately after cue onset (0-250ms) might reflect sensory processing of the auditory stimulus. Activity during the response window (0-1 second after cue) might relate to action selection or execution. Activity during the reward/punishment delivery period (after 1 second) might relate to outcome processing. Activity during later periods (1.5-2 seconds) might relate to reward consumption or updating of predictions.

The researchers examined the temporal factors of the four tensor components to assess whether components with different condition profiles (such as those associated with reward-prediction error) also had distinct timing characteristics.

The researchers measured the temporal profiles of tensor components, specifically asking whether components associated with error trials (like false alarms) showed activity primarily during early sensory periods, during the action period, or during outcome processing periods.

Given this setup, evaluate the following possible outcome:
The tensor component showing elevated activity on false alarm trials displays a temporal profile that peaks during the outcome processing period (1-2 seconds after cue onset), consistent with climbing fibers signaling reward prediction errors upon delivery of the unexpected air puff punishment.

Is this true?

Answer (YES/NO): NO